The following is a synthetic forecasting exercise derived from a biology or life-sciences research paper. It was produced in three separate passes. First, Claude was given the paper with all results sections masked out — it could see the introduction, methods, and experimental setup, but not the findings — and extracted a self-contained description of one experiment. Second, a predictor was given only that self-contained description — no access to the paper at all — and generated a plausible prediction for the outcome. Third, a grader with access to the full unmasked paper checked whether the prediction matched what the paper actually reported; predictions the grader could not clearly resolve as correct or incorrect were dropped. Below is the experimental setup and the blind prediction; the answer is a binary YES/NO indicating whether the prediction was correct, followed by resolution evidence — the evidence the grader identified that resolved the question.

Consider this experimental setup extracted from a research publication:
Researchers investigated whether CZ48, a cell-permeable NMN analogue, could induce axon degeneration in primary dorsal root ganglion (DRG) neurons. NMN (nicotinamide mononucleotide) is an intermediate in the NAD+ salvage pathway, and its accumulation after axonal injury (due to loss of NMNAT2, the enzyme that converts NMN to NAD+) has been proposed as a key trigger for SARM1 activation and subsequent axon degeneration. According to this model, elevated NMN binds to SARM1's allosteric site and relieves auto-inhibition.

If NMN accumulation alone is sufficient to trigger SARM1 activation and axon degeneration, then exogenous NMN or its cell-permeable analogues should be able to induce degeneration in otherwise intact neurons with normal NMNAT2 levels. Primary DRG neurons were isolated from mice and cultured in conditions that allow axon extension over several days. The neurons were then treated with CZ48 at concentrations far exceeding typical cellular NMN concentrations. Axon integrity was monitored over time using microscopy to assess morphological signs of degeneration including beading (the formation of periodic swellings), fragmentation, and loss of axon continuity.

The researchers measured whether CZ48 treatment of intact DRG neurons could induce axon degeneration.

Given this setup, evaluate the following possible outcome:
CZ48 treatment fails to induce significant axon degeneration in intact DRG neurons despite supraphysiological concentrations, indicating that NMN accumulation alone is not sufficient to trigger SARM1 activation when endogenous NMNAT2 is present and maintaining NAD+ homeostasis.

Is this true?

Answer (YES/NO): YES